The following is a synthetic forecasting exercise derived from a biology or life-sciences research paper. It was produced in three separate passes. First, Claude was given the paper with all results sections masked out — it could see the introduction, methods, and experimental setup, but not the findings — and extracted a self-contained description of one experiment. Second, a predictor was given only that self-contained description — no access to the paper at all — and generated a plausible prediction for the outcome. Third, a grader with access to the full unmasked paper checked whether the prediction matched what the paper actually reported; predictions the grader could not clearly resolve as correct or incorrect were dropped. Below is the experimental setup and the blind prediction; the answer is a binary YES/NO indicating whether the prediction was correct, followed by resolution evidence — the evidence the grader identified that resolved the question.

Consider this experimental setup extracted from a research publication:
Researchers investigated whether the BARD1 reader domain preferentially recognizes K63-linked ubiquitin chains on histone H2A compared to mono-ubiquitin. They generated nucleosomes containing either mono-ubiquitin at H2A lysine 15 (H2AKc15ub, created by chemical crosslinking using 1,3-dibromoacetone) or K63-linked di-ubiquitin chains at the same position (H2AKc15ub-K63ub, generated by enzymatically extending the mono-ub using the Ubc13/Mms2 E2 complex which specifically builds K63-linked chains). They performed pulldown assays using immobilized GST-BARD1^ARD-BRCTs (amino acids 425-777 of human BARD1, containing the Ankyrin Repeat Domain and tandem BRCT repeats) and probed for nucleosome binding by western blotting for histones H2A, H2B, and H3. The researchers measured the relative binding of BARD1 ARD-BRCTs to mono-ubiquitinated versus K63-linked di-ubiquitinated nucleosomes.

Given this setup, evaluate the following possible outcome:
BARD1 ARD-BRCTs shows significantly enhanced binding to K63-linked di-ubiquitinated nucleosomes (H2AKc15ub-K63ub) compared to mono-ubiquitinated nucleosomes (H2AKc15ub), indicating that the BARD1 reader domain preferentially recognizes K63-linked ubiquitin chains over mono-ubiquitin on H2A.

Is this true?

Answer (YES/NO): YES